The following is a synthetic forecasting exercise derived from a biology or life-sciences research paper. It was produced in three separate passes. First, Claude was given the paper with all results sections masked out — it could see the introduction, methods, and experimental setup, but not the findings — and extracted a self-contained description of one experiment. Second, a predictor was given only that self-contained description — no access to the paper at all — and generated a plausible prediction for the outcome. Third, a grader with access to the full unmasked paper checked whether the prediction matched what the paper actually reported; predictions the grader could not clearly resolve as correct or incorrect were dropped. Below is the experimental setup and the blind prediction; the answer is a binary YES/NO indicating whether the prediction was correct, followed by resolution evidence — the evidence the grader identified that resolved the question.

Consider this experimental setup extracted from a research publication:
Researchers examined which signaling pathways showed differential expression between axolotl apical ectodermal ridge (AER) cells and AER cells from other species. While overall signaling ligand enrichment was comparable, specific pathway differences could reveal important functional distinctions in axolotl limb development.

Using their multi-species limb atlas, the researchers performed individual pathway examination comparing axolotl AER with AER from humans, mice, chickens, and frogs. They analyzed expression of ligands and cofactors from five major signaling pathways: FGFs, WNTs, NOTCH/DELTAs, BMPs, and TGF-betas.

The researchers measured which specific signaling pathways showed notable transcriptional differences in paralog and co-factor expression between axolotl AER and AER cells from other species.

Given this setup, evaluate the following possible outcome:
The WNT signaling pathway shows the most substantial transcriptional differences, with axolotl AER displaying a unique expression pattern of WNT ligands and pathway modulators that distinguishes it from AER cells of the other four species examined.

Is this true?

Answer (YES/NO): NO